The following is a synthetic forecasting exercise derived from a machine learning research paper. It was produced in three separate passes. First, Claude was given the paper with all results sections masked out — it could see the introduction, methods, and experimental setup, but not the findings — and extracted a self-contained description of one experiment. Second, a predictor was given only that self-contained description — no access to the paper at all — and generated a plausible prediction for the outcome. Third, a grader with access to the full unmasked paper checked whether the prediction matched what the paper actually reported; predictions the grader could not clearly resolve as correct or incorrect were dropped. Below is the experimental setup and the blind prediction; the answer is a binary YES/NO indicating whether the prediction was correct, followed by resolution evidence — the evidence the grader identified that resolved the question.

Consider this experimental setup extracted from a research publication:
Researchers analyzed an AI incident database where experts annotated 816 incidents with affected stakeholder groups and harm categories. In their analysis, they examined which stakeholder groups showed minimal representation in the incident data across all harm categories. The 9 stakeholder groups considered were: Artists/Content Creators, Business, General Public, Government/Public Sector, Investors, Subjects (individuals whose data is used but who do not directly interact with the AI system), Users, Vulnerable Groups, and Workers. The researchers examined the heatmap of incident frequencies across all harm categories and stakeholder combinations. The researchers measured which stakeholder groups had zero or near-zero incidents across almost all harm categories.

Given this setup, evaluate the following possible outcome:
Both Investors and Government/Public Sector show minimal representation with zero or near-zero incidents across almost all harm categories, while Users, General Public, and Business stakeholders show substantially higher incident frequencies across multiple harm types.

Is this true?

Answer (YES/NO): NO